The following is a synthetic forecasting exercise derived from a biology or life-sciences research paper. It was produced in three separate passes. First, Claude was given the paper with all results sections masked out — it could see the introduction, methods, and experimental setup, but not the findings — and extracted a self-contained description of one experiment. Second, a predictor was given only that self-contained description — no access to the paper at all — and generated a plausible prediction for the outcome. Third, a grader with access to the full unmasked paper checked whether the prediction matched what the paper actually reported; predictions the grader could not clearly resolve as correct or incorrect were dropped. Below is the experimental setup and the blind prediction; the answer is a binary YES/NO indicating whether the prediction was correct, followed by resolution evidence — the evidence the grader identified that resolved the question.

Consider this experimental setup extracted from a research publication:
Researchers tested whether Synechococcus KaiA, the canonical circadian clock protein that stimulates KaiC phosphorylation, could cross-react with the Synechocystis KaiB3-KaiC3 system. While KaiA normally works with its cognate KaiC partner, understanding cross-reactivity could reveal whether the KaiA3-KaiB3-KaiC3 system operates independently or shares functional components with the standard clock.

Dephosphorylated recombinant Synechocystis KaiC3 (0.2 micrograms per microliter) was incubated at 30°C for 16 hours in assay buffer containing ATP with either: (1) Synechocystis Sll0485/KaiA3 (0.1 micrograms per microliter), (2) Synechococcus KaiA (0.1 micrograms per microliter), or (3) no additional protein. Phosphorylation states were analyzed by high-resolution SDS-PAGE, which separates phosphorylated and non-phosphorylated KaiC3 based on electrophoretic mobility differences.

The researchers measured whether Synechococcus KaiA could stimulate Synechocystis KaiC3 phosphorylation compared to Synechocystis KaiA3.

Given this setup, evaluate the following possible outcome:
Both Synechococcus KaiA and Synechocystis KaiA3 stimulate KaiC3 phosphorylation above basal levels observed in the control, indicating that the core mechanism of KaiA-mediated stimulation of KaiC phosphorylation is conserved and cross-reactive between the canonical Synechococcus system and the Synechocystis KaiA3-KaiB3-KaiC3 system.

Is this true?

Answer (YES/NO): NO